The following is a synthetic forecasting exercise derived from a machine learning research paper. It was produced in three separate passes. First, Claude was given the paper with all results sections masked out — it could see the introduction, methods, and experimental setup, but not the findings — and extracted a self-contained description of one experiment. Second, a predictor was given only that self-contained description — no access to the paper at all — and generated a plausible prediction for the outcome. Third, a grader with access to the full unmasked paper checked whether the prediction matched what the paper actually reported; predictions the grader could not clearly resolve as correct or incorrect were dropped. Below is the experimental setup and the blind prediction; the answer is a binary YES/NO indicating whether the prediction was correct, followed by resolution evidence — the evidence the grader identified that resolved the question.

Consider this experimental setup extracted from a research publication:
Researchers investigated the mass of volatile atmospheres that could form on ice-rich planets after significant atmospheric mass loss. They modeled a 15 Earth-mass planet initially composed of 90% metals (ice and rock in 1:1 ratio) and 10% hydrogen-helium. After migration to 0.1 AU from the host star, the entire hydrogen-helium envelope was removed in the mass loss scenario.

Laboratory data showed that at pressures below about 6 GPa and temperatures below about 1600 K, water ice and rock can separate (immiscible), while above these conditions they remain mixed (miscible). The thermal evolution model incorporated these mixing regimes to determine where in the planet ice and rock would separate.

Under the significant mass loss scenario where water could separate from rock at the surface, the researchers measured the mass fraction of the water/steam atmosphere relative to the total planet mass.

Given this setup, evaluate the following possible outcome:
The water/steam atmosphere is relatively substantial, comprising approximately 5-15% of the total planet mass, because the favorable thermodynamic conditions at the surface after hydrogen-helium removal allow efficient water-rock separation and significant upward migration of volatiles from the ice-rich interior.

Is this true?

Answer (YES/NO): NO